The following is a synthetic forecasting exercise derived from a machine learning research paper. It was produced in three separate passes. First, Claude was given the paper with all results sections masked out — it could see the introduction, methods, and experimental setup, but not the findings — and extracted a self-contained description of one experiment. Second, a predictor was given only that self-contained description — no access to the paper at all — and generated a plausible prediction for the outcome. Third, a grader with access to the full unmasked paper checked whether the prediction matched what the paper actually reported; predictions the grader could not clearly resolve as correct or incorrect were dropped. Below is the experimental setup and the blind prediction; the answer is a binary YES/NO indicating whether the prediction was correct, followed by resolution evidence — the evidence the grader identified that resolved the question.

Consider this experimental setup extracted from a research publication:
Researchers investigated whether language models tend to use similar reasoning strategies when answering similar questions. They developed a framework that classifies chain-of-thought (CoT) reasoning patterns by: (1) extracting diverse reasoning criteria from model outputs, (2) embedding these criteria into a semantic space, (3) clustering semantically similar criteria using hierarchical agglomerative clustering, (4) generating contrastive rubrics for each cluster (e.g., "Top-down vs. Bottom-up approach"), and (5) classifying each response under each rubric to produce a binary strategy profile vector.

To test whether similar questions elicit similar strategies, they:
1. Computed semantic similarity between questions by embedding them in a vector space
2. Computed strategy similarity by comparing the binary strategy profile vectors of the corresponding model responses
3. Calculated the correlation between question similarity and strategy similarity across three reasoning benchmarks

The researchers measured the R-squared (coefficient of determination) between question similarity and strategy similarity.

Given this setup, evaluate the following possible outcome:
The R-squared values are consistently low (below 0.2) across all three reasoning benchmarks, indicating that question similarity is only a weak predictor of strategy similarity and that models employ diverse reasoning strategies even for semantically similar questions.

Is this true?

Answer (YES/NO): NO